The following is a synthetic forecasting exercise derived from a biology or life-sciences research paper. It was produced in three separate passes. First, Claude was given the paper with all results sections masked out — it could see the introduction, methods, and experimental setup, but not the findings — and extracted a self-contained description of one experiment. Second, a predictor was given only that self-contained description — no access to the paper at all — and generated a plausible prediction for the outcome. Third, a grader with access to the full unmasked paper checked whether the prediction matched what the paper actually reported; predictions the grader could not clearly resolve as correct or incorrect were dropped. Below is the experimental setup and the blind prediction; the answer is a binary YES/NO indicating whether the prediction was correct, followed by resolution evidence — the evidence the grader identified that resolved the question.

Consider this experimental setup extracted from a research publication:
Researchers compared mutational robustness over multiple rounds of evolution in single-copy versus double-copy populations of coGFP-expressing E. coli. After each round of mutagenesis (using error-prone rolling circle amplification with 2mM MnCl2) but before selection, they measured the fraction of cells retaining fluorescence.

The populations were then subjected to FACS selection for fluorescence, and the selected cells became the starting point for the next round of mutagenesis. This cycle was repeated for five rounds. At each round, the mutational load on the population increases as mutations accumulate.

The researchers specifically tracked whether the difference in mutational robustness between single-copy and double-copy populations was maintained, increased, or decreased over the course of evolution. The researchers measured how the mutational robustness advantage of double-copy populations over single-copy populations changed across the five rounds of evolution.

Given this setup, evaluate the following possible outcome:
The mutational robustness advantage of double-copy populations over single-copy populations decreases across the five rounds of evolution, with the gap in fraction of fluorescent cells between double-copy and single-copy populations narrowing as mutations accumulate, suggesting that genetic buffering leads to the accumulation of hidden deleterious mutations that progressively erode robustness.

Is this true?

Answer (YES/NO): NO